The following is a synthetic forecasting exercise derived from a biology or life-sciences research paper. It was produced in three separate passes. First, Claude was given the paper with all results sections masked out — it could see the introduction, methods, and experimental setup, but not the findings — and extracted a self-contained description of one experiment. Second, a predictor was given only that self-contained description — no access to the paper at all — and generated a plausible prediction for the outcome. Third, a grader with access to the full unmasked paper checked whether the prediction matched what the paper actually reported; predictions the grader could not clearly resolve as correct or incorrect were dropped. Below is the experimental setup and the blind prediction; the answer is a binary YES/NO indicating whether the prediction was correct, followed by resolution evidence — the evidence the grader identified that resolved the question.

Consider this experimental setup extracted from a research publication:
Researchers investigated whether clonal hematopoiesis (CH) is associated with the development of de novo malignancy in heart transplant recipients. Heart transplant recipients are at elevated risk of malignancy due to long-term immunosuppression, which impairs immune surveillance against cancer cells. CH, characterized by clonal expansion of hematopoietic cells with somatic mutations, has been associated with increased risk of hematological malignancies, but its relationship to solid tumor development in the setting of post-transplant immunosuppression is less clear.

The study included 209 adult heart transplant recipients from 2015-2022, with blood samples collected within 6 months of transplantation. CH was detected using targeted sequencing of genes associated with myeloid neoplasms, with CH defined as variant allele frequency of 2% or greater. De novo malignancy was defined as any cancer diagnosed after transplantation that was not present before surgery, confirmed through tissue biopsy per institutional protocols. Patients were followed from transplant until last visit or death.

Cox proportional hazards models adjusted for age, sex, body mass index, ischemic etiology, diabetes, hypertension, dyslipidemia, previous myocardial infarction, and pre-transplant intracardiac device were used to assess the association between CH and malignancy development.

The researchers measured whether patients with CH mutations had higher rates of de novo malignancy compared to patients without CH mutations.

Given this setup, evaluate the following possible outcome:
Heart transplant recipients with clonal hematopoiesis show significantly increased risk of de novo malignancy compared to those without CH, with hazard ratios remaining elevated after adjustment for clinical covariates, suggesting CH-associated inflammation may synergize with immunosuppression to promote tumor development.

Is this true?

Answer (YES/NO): NO